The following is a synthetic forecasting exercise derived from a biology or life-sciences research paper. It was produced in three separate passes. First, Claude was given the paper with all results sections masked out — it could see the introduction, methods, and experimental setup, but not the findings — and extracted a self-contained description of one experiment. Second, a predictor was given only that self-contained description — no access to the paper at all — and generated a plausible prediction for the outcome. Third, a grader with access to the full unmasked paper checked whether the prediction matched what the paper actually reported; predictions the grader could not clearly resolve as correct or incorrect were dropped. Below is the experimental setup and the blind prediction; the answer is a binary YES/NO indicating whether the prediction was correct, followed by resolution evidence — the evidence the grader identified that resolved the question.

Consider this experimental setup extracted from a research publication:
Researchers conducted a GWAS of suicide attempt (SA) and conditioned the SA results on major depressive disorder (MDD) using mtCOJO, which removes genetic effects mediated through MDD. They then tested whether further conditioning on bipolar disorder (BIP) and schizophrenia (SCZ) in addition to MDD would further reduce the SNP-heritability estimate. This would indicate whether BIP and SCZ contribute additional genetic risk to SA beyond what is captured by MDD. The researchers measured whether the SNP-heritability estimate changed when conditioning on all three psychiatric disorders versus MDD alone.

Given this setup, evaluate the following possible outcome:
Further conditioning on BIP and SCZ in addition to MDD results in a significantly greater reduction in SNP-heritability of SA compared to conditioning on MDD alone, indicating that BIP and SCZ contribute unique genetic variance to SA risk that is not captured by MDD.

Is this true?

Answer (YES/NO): NO